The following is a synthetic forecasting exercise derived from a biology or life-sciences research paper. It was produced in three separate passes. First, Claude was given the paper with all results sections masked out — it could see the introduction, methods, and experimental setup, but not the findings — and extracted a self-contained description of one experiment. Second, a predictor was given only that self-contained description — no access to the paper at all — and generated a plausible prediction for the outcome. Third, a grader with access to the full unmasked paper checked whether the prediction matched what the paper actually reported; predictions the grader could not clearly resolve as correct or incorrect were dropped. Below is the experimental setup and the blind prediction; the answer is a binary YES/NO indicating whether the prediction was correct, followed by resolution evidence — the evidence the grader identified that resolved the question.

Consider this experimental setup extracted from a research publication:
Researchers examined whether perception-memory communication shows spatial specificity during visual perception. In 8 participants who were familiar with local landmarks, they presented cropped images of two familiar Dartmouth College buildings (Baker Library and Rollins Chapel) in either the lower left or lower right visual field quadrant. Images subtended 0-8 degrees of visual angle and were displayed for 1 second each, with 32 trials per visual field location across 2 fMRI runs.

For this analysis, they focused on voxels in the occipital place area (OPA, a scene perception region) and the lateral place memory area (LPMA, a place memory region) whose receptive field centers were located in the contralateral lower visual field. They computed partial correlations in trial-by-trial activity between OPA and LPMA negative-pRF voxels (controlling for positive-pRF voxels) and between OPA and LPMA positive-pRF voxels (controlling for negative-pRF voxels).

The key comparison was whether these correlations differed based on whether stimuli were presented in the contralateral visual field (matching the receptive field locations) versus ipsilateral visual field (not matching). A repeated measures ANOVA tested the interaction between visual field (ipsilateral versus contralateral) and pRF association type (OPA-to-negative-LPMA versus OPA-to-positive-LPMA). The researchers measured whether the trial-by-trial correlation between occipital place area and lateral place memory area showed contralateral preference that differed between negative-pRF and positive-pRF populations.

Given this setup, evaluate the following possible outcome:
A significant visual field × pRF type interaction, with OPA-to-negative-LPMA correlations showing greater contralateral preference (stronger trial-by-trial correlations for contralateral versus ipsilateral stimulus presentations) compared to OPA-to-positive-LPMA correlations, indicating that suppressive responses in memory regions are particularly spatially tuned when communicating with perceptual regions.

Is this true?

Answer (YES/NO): YES